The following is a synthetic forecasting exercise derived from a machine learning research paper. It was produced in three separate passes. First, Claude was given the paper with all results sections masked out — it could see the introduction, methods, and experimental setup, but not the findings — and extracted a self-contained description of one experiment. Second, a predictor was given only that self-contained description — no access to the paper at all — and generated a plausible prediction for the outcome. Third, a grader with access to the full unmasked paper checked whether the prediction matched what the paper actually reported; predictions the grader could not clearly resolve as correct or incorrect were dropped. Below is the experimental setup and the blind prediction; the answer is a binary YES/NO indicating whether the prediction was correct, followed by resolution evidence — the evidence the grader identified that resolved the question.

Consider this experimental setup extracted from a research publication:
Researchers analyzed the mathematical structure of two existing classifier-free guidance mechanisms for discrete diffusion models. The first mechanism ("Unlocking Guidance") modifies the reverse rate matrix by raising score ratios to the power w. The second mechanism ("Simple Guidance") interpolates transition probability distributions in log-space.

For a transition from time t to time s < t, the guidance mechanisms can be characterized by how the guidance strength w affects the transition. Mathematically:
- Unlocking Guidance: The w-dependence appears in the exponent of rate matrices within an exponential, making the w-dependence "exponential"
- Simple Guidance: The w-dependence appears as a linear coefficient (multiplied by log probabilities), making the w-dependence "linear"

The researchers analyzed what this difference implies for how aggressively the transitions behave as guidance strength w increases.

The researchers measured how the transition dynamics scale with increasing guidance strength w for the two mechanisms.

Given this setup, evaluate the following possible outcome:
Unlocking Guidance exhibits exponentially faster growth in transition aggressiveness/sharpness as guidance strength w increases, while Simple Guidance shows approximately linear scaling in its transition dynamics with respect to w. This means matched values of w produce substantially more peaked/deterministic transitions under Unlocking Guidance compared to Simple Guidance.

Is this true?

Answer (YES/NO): YES